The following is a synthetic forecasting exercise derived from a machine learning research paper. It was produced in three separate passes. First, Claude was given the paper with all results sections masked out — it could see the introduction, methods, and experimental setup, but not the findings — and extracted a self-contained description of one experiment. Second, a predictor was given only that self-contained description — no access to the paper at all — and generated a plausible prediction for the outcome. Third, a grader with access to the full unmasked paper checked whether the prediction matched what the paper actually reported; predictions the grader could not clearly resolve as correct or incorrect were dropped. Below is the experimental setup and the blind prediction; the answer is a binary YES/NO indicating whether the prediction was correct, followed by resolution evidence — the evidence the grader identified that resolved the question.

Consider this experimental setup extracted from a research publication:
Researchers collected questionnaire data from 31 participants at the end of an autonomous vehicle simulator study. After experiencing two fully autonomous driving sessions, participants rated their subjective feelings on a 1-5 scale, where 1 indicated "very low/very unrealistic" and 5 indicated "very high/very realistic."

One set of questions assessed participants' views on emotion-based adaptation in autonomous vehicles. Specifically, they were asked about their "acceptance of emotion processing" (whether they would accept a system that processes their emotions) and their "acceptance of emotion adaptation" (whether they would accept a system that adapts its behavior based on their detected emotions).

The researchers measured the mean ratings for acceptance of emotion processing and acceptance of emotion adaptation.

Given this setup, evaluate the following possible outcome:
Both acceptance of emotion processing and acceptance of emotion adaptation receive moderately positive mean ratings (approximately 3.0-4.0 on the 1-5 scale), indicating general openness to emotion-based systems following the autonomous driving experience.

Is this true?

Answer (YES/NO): YES